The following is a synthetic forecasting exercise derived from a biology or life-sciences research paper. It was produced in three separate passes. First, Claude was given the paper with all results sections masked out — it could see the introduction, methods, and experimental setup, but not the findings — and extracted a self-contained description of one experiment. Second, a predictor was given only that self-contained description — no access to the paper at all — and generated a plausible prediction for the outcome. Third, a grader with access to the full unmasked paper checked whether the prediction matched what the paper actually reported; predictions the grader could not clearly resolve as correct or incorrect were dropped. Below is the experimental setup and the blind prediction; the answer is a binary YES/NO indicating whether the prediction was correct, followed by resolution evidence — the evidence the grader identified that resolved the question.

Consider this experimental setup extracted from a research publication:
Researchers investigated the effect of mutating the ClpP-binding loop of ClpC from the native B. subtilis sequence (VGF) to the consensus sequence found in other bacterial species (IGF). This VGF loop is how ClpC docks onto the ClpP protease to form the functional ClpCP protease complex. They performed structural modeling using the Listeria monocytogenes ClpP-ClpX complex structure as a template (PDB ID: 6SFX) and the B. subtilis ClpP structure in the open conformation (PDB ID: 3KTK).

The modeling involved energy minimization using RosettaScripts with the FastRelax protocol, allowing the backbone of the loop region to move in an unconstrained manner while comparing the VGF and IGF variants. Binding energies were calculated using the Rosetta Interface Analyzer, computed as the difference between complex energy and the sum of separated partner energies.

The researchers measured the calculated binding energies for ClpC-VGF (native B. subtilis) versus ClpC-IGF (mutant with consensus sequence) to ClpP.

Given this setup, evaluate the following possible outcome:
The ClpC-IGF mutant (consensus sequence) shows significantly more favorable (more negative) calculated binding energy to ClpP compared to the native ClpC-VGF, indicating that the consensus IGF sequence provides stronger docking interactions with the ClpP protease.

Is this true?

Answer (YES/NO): YES